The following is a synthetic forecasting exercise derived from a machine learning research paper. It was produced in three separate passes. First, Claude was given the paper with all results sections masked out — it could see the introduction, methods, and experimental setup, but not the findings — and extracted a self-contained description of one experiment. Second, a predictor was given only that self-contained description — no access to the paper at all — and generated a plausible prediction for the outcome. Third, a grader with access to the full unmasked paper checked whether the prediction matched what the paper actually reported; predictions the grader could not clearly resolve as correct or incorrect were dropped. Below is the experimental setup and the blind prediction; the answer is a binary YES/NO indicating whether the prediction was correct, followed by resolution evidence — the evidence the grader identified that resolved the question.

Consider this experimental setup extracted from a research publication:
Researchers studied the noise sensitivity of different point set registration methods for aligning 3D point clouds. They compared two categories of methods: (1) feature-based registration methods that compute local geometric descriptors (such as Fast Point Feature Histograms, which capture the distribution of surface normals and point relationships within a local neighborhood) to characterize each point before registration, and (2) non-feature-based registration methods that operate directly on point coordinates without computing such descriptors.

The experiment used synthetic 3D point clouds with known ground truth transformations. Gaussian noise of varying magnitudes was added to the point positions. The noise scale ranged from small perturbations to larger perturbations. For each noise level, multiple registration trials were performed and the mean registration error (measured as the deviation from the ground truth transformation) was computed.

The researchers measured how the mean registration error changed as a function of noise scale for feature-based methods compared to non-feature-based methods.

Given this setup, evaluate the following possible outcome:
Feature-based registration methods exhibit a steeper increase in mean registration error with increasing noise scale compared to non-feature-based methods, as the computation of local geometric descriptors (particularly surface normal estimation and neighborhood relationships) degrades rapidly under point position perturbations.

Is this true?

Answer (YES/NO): YES